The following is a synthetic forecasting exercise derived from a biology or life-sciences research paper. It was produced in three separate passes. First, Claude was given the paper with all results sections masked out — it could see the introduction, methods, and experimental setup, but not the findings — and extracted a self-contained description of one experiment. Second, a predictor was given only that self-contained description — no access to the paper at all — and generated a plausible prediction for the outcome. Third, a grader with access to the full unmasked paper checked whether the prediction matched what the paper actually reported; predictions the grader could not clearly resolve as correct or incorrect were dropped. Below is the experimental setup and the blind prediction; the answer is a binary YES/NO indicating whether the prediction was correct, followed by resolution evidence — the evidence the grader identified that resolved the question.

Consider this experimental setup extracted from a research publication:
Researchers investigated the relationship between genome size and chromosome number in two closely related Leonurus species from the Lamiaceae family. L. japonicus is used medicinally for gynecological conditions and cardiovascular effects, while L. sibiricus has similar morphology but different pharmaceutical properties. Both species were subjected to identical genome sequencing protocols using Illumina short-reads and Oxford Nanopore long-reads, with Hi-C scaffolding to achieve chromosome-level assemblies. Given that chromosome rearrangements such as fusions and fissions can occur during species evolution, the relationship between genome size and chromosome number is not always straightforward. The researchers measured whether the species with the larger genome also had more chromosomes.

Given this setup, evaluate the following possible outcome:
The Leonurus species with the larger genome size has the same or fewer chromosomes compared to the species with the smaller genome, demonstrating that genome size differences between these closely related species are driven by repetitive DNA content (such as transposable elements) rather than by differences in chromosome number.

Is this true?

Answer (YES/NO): NO